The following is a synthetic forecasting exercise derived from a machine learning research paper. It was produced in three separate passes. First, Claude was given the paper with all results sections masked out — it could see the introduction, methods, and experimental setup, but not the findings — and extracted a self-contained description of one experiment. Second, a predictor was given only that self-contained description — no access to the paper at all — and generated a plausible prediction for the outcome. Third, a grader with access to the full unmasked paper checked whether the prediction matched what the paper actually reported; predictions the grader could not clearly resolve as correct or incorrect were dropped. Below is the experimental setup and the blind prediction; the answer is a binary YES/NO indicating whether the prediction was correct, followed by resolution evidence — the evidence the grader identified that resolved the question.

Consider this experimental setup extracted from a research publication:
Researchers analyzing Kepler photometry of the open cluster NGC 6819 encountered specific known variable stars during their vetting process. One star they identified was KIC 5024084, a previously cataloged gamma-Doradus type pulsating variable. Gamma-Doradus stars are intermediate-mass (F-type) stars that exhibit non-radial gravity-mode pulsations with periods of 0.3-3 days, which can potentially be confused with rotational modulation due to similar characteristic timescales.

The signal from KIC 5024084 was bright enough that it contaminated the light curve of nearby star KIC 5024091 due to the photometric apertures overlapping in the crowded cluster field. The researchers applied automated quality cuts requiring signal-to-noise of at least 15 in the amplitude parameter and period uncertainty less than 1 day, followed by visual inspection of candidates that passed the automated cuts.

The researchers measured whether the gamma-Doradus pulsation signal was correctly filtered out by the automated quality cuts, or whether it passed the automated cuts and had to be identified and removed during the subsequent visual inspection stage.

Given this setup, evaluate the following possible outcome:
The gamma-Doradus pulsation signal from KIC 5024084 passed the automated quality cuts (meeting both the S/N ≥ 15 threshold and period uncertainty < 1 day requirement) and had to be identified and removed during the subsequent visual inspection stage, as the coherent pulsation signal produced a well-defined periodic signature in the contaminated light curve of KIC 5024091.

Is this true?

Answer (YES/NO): YES